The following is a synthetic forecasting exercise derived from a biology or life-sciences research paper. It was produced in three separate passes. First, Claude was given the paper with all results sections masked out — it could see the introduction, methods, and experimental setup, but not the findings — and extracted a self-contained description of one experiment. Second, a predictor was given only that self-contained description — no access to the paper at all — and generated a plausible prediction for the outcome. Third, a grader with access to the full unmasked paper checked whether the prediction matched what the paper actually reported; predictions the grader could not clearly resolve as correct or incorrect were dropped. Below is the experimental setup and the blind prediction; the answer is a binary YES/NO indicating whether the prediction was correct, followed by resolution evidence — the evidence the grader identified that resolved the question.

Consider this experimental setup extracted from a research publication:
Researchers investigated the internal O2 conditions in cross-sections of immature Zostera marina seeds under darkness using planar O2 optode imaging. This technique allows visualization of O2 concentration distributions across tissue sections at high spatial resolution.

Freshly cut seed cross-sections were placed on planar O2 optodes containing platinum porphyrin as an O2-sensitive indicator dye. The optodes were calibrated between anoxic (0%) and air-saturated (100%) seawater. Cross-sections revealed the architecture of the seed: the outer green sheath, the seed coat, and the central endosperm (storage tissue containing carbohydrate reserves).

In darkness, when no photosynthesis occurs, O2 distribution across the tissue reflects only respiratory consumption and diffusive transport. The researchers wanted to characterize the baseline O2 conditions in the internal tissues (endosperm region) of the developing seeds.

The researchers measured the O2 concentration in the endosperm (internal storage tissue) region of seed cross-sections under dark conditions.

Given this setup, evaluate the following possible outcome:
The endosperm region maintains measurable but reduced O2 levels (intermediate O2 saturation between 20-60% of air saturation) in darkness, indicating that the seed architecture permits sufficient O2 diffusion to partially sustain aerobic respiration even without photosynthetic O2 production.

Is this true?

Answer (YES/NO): NO